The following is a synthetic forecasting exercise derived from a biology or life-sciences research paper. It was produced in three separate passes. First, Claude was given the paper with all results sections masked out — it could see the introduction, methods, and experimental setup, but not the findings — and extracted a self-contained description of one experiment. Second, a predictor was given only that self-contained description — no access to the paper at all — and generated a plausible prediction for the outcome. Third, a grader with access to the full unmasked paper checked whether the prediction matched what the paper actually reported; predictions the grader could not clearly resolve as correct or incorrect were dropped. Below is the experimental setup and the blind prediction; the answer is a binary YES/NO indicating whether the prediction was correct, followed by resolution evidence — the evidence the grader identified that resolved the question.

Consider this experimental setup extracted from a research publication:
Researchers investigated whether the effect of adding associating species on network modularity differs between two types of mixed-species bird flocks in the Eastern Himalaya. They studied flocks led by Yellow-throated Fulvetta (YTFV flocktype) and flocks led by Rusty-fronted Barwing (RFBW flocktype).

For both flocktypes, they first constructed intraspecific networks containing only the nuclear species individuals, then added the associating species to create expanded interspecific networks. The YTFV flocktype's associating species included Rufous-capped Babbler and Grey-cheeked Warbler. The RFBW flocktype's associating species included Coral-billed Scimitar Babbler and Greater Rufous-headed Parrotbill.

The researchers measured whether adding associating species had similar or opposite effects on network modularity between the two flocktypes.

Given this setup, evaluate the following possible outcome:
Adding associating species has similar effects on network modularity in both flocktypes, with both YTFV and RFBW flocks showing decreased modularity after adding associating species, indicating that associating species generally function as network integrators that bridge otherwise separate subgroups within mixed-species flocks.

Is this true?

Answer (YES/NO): NO